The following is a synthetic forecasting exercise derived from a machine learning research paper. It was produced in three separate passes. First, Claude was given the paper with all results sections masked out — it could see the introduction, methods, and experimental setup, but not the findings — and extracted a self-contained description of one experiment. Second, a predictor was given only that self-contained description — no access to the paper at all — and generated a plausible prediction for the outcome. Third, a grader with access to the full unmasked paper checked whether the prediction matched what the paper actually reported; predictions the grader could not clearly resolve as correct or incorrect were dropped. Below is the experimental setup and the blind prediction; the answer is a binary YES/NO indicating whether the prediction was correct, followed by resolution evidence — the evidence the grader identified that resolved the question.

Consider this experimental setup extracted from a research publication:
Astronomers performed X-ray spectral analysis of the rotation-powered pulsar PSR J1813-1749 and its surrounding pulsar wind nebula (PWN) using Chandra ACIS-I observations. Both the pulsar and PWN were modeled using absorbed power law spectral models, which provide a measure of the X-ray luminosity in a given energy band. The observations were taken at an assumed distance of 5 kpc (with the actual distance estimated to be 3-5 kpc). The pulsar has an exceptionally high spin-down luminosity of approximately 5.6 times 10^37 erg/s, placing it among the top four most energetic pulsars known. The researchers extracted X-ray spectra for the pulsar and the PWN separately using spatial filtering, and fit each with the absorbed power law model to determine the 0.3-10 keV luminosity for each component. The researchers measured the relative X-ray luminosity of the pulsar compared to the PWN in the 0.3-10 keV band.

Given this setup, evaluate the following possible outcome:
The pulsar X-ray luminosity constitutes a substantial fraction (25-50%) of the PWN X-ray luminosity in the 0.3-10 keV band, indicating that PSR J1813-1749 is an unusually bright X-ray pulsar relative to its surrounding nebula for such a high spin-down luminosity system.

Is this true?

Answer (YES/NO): NO